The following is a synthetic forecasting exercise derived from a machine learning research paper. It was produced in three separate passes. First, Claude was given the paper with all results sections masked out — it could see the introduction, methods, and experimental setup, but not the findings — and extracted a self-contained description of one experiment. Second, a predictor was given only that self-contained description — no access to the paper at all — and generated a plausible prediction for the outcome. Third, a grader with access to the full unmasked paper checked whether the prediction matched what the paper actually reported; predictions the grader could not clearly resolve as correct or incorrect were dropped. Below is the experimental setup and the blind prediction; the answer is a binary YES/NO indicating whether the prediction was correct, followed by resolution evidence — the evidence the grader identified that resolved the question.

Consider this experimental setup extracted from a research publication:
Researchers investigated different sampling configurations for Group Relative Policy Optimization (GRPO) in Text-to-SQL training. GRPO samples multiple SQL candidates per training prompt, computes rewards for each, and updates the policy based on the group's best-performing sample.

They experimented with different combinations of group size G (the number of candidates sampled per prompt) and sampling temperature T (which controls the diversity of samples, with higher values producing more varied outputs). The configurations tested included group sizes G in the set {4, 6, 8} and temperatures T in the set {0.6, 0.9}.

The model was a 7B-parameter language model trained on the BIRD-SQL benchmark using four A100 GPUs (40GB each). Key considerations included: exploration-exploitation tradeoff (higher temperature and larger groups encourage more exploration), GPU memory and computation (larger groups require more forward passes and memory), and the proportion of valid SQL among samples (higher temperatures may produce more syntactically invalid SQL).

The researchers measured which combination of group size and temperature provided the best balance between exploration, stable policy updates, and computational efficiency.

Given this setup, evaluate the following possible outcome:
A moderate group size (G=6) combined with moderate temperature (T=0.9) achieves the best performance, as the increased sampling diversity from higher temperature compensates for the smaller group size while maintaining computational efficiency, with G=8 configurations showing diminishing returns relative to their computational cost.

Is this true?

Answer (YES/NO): NO